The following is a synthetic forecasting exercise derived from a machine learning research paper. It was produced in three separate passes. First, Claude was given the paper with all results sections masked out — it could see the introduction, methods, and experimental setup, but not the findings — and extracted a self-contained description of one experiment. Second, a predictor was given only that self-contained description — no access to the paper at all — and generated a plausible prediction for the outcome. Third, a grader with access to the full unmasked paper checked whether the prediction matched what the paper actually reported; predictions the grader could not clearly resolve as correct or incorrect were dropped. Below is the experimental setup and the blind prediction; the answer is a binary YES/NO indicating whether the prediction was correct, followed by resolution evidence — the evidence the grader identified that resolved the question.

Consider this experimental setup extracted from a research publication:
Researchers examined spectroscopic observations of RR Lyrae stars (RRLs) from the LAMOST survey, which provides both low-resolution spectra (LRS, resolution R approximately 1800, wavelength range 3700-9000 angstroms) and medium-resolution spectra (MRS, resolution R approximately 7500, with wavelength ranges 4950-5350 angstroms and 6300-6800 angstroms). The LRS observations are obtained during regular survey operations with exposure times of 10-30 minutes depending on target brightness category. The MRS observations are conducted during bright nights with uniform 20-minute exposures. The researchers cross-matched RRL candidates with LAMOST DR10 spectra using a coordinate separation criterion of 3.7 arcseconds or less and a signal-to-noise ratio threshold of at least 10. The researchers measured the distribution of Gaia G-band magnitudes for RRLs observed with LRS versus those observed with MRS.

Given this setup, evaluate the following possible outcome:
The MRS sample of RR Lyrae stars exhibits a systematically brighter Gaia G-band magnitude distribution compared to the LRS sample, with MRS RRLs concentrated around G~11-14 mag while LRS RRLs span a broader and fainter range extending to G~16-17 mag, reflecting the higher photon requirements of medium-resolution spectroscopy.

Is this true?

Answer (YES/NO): NO